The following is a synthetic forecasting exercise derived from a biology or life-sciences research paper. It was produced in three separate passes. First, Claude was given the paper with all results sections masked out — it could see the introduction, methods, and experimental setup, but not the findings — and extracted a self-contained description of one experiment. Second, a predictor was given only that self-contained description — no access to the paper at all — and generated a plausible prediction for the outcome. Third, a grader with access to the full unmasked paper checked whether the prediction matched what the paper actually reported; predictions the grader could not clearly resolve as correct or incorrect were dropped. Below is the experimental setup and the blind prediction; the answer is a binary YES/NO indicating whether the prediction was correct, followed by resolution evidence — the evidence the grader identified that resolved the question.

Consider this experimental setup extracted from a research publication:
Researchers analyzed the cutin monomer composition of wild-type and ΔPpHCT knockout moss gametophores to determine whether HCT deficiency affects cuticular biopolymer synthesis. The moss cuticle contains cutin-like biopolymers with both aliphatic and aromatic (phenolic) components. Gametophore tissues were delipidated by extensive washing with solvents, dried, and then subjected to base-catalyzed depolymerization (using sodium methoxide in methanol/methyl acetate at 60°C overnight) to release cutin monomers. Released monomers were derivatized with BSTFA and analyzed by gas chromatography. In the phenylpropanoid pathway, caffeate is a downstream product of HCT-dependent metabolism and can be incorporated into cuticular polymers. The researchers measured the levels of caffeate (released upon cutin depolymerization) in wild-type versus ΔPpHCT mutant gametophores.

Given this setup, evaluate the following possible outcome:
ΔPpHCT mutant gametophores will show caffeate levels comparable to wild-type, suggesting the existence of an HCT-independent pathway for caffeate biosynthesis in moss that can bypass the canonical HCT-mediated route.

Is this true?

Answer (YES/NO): NO